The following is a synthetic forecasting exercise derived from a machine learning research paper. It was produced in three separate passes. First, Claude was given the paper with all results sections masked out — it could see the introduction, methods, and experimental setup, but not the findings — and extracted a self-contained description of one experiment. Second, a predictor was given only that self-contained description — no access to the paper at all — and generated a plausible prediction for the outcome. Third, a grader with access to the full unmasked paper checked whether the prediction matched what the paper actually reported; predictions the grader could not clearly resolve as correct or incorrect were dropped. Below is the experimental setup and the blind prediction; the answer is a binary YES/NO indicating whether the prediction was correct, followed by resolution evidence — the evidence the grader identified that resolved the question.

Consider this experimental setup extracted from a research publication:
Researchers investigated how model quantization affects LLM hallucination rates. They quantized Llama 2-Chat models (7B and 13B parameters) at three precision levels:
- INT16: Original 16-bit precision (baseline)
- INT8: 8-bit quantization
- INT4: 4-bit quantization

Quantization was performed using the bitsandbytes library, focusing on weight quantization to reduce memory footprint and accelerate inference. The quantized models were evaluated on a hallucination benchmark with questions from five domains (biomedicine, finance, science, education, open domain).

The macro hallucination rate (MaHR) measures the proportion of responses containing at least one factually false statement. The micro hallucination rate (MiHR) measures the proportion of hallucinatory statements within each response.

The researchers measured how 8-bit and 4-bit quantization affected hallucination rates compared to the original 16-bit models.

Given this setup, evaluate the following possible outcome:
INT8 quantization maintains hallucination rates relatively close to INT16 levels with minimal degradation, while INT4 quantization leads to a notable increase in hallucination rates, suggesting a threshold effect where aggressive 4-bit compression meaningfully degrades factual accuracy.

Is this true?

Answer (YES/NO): YES